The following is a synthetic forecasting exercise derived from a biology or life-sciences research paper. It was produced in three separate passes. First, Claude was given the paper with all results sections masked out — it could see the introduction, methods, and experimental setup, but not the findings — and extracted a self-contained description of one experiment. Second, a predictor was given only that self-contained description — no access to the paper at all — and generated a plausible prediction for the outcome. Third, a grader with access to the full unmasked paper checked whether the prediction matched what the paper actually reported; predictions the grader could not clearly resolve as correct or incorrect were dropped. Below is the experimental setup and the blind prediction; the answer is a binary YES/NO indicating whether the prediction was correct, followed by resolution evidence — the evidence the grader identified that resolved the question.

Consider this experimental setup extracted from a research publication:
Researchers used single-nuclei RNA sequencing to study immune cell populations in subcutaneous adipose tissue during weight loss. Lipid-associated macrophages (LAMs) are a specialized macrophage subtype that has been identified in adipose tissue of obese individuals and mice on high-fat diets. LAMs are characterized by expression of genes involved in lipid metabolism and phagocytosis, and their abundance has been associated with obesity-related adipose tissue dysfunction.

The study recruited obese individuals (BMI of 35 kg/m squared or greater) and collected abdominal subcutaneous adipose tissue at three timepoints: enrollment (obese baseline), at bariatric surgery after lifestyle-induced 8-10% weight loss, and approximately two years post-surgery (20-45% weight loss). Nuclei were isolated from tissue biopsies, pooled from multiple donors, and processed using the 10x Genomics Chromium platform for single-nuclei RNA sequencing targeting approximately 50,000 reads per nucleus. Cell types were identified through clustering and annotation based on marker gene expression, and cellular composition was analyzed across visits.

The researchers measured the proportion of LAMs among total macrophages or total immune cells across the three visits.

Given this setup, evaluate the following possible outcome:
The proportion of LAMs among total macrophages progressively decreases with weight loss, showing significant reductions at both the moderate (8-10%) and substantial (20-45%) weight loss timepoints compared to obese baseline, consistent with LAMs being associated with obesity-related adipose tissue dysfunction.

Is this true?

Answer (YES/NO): NO